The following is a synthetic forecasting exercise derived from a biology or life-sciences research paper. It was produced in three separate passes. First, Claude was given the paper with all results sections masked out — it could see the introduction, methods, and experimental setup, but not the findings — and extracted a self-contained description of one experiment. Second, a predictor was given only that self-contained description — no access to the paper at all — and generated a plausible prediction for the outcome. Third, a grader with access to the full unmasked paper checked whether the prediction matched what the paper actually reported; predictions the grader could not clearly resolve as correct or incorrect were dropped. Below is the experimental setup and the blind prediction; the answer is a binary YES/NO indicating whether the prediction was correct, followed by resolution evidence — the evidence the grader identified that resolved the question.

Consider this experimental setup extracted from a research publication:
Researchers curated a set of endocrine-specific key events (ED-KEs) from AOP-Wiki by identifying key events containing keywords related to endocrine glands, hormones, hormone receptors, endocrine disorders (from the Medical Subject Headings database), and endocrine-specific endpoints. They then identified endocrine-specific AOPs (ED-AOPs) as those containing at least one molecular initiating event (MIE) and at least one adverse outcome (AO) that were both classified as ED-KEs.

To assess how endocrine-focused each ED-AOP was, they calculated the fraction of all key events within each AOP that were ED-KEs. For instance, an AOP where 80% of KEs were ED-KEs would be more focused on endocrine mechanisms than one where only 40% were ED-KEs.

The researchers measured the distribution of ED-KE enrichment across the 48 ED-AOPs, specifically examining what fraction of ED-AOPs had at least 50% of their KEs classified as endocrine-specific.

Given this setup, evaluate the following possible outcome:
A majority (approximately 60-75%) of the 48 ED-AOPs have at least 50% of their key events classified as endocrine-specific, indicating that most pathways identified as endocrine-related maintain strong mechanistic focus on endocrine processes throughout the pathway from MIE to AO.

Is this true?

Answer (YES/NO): NO